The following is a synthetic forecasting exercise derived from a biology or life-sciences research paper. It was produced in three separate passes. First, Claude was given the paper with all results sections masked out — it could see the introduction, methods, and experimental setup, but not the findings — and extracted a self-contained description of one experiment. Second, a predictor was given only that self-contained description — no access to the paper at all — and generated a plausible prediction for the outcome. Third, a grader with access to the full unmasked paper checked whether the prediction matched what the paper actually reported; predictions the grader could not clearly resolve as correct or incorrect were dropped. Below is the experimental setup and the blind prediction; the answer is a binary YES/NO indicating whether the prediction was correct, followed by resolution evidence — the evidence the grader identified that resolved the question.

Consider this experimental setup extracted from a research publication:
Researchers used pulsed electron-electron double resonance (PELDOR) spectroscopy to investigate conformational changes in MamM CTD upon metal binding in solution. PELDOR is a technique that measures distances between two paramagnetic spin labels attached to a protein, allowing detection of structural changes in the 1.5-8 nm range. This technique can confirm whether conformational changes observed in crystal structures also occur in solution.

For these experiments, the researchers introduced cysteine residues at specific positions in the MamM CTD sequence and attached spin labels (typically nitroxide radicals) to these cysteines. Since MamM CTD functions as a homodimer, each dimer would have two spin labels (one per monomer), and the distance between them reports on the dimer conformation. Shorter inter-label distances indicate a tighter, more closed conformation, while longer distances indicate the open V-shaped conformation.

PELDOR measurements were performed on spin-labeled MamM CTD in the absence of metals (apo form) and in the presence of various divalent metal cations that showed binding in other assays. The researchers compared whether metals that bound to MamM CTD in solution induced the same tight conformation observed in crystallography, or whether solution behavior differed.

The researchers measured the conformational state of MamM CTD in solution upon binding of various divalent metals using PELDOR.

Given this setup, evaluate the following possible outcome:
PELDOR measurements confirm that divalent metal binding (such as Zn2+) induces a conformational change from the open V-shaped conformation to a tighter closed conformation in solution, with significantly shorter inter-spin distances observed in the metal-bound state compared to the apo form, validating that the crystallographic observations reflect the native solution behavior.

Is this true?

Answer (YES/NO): YES